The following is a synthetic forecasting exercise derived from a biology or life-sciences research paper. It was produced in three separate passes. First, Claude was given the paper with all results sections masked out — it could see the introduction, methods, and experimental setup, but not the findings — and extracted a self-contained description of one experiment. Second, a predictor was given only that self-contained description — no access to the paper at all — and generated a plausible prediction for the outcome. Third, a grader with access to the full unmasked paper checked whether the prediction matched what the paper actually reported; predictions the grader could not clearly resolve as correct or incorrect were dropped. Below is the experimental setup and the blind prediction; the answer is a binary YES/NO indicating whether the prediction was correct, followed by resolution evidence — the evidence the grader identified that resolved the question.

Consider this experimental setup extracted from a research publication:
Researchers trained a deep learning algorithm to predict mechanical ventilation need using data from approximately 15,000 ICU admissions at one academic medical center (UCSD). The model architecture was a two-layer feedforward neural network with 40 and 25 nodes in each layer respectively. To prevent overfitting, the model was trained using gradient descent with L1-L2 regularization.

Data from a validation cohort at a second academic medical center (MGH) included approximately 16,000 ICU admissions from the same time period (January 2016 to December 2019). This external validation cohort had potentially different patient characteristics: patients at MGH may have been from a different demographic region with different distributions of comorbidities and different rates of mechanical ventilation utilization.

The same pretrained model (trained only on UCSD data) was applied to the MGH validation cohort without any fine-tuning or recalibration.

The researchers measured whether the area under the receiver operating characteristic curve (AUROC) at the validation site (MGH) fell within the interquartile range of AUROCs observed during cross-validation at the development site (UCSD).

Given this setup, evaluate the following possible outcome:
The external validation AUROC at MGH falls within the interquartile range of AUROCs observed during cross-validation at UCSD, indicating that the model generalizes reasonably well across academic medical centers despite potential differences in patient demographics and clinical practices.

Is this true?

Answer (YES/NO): YES